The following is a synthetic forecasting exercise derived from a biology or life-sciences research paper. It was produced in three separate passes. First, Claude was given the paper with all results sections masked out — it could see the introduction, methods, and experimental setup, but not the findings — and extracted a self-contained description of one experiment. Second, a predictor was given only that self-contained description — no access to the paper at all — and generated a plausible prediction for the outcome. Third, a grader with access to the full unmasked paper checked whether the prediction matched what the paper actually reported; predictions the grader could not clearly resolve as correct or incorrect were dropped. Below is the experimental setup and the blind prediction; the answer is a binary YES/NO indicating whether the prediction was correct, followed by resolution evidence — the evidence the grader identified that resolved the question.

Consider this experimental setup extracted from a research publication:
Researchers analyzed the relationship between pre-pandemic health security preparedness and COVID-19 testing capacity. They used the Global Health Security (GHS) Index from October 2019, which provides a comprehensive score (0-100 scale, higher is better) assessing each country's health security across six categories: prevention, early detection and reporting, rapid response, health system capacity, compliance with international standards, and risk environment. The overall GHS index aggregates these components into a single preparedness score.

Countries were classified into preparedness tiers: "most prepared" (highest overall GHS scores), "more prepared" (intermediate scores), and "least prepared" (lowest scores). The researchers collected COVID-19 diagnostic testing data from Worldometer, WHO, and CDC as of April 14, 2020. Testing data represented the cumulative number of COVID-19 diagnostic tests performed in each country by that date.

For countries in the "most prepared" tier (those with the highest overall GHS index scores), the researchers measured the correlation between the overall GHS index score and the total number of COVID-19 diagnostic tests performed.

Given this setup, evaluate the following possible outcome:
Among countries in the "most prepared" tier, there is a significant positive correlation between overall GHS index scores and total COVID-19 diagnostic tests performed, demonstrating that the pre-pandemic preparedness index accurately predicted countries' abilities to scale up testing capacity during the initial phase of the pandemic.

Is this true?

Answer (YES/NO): YES